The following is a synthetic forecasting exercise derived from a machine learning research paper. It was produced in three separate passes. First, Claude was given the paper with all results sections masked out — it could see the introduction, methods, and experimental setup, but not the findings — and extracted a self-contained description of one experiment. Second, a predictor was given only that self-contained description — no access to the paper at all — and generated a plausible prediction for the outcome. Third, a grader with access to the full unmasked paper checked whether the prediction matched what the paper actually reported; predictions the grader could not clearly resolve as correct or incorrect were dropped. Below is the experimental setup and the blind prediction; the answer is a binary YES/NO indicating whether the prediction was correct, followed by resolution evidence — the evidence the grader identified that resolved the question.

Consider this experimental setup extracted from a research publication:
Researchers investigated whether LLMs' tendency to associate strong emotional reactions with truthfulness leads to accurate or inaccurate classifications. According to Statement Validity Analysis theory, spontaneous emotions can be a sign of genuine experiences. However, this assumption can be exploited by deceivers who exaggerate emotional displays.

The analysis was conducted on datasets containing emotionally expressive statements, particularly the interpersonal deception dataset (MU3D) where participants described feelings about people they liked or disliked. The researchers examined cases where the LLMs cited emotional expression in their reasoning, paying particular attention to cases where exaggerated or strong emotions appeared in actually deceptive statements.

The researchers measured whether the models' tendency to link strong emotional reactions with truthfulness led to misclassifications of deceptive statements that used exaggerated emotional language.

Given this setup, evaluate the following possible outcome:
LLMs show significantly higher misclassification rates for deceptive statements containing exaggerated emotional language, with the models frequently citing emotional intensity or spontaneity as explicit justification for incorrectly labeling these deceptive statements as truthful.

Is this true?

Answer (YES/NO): NO